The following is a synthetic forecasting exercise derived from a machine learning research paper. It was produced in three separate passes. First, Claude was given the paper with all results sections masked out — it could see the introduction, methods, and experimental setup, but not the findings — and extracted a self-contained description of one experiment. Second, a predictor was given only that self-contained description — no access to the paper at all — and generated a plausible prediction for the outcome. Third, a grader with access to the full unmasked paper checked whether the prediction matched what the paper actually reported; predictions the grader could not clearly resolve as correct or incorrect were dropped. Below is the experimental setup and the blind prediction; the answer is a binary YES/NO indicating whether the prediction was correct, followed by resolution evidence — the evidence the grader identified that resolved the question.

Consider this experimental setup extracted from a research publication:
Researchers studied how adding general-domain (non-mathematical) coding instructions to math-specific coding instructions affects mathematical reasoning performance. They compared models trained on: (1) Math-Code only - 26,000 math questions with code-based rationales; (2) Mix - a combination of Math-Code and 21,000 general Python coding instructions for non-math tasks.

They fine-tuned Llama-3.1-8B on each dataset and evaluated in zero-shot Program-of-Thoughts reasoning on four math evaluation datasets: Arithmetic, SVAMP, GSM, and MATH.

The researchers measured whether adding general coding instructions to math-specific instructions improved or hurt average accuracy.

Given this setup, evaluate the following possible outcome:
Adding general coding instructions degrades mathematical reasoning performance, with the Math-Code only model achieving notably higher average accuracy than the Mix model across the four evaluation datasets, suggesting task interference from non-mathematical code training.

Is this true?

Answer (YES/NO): YES